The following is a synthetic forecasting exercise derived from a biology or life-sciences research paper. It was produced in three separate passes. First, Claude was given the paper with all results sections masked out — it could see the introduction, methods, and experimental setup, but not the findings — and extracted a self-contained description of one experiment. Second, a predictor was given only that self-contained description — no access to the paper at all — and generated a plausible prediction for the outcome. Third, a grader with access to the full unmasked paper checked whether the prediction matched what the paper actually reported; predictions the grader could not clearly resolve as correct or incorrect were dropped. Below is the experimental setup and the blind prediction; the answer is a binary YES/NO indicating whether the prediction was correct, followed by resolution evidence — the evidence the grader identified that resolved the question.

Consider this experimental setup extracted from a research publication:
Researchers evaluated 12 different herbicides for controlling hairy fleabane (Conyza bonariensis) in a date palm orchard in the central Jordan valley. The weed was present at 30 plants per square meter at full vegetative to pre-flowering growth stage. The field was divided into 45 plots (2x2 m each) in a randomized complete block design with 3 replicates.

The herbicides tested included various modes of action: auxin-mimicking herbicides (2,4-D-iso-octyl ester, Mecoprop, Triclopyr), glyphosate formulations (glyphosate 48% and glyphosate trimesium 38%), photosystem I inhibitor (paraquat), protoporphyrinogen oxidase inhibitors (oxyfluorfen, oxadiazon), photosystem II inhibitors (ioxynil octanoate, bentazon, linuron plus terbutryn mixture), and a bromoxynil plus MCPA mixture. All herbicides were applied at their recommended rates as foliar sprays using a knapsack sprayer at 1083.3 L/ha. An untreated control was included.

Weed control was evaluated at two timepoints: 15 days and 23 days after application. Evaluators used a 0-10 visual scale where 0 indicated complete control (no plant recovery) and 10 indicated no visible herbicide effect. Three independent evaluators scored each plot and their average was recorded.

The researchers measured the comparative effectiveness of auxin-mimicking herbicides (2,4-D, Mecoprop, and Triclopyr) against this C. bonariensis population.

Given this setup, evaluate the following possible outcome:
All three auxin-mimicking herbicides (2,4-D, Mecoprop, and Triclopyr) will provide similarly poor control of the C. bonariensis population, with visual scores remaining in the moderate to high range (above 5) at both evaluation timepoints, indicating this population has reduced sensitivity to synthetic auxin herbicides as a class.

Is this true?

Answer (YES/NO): NO